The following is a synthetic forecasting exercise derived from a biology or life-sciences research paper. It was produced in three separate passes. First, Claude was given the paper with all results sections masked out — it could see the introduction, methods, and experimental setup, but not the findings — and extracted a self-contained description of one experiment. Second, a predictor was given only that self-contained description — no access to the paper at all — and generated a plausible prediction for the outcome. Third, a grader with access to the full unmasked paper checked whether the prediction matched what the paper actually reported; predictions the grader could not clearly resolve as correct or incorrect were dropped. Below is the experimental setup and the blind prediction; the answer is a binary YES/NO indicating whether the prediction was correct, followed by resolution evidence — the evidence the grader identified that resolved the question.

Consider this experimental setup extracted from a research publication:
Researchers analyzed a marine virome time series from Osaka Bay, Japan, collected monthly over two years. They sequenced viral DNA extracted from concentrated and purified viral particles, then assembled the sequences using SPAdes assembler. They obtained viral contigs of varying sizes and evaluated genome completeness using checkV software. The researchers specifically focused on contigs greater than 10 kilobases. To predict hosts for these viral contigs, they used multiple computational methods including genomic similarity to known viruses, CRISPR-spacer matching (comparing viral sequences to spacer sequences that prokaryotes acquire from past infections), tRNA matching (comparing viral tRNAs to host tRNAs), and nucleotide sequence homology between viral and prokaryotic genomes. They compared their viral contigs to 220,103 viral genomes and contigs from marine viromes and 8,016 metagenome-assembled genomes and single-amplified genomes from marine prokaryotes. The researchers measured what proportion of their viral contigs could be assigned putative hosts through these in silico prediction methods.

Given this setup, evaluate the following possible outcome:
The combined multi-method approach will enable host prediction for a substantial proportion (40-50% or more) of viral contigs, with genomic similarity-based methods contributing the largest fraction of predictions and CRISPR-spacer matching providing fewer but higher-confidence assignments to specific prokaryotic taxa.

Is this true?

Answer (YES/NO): NO